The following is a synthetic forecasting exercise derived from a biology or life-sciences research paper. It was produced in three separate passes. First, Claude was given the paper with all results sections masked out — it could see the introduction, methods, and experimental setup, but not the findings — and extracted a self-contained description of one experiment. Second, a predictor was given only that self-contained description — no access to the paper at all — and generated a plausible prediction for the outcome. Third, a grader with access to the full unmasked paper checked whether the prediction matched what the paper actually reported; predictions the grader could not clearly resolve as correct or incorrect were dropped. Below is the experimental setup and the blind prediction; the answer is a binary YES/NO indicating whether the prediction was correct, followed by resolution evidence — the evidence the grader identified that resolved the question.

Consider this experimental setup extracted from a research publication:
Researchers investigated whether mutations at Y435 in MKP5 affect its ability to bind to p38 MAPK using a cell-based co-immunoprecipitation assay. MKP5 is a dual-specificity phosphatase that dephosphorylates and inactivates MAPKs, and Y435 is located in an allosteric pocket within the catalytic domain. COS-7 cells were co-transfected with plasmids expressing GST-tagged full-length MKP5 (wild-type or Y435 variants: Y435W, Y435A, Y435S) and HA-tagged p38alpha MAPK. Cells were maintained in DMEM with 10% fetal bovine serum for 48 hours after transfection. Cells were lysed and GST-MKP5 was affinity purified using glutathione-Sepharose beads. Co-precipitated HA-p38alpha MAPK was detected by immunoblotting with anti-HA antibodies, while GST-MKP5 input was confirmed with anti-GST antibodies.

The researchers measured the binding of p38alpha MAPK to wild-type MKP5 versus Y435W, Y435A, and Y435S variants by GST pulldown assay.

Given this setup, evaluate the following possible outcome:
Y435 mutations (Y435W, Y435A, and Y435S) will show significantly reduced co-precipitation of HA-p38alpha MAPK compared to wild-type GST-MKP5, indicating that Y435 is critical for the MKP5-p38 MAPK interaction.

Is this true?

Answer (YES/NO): YES